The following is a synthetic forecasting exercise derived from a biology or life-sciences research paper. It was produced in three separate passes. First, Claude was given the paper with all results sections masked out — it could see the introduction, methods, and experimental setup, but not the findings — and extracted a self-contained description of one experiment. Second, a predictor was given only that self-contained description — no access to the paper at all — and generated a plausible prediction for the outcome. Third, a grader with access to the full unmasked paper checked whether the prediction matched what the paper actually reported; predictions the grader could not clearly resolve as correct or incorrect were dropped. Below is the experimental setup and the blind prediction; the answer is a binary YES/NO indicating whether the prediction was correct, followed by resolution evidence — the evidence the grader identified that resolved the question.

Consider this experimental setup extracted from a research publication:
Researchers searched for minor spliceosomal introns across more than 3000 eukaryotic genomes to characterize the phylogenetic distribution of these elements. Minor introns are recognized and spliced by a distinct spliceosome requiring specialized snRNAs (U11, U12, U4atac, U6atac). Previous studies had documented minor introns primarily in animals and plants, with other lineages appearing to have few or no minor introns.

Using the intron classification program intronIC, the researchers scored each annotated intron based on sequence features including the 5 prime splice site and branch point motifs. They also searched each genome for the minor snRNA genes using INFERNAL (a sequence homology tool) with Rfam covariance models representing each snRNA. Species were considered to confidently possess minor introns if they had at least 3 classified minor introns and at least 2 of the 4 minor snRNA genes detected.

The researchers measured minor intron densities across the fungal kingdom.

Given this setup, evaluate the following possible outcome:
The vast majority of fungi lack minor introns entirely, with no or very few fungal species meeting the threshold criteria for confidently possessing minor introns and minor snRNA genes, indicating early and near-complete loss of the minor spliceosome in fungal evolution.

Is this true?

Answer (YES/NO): NO